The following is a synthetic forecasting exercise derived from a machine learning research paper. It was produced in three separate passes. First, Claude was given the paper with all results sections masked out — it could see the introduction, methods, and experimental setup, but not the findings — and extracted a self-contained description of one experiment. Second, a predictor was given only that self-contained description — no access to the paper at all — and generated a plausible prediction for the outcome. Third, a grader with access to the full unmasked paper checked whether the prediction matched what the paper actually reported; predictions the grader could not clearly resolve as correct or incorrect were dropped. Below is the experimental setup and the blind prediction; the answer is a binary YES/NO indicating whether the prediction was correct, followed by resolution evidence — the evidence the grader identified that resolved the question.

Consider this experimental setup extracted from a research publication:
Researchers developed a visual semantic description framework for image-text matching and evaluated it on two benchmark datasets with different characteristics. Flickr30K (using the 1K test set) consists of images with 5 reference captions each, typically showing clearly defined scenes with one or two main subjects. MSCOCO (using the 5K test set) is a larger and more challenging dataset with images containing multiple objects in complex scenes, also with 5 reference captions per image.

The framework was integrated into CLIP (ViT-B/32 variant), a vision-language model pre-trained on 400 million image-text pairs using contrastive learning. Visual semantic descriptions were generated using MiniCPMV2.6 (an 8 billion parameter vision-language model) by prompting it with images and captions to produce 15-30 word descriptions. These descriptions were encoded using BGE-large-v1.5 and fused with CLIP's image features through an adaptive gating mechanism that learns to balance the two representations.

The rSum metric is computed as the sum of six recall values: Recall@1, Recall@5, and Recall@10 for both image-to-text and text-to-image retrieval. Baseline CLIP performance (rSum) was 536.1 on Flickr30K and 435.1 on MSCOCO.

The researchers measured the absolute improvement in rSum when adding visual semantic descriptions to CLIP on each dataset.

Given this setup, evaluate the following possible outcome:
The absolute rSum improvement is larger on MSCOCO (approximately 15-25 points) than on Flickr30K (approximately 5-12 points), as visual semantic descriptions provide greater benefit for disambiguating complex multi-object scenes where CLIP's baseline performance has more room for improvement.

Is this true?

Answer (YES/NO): NO